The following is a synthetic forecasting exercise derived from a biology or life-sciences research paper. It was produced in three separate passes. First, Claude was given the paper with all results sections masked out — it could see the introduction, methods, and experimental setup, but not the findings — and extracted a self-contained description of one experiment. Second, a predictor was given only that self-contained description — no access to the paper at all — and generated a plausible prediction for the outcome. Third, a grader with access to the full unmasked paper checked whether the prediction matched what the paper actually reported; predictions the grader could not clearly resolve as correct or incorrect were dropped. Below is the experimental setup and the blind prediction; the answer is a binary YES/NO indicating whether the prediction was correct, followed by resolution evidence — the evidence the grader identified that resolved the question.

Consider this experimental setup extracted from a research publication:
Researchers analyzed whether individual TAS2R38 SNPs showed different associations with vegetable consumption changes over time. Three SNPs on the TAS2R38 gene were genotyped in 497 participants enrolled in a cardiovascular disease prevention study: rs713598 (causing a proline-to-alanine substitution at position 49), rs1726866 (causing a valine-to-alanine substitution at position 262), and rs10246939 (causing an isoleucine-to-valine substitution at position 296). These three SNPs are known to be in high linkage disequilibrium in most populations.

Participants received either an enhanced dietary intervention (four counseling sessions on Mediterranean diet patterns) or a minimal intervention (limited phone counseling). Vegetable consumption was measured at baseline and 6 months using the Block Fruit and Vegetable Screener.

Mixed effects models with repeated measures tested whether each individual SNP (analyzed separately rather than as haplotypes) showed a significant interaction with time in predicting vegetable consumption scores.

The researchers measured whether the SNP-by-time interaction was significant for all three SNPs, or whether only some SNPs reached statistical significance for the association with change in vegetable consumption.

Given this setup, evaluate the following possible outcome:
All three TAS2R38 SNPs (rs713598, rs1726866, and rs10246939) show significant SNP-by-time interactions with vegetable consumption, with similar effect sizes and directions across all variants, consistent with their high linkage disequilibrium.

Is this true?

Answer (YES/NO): NO